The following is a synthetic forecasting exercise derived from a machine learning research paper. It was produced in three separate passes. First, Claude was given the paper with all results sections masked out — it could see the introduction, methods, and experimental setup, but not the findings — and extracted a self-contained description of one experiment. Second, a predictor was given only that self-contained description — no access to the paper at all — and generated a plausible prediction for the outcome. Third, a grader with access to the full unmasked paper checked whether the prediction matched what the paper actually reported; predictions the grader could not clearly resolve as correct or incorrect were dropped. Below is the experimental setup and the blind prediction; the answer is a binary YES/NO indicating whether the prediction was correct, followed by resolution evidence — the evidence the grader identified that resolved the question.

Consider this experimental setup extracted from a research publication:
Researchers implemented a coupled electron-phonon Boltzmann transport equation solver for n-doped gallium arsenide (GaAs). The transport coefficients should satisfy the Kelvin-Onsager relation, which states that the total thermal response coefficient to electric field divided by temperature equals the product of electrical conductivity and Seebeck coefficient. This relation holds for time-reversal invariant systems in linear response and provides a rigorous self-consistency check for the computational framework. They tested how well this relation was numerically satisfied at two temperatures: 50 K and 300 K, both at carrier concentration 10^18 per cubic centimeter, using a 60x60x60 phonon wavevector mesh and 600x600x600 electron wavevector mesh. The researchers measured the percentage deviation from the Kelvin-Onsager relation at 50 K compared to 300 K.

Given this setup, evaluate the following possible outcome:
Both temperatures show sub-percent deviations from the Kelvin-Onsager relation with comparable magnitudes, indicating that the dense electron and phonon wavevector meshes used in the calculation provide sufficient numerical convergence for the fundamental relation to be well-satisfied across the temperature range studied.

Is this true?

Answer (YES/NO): NO